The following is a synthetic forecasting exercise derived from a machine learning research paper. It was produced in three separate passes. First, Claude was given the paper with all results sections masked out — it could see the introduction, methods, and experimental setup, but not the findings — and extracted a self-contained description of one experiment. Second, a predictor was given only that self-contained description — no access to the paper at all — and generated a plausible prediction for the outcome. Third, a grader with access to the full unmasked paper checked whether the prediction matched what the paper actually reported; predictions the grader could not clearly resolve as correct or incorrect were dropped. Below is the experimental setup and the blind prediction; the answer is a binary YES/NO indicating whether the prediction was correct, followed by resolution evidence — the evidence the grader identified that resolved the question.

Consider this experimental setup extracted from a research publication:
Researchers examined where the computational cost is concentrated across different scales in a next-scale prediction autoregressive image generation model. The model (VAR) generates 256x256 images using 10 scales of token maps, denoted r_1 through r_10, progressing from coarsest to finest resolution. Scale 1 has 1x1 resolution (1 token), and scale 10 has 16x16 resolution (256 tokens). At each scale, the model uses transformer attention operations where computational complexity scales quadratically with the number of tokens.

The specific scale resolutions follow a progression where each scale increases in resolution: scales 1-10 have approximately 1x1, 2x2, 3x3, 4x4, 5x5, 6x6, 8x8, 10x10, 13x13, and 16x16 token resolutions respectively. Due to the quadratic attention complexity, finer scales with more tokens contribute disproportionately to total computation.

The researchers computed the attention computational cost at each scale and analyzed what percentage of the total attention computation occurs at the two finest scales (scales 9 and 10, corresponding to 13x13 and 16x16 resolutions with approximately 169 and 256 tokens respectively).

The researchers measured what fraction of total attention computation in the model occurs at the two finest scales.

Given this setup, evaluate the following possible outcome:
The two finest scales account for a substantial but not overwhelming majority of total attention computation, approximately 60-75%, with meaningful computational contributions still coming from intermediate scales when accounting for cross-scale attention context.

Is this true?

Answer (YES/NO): YES